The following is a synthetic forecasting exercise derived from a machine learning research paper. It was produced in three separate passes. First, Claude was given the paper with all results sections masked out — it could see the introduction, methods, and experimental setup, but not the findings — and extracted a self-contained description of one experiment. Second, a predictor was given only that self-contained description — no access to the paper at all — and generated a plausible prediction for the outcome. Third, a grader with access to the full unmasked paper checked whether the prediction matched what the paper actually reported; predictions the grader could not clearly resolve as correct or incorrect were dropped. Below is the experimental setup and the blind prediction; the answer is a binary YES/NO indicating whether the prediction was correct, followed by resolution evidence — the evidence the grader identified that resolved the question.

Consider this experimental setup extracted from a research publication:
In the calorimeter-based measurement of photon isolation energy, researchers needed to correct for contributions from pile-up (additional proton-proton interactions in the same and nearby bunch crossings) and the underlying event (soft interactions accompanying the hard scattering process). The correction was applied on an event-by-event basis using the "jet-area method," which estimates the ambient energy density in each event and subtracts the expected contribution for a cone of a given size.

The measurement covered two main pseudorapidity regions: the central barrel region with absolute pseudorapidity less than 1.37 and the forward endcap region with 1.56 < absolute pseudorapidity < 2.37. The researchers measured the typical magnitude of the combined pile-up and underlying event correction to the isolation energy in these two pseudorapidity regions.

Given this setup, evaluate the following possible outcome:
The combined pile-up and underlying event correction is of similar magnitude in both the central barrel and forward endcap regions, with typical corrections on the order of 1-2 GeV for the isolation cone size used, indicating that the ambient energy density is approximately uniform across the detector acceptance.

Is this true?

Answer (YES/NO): NO